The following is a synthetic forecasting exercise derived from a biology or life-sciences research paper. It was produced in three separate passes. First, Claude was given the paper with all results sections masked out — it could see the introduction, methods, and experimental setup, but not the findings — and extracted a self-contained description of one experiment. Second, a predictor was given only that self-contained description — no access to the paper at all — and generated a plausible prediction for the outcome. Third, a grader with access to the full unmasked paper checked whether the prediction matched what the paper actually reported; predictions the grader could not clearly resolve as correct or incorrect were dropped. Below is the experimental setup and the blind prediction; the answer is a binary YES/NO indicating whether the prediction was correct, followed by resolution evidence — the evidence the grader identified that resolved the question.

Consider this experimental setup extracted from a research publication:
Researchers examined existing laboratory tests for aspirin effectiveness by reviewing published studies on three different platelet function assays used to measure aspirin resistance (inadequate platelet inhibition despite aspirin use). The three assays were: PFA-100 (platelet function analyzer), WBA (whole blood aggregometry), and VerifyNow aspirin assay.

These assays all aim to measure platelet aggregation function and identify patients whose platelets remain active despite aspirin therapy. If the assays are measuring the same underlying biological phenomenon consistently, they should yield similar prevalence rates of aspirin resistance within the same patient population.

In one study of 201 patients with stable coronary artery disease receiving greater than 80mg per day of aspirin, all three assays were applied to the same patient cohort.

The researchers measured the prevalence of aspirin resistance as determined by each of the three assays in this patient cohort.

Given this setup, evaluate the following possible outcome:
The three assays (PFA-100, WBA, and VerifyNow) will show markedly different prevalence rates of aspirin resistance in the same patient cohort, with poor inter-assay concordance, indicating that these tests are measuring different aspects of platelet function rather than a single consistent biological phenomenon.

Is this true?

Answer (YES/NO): YES